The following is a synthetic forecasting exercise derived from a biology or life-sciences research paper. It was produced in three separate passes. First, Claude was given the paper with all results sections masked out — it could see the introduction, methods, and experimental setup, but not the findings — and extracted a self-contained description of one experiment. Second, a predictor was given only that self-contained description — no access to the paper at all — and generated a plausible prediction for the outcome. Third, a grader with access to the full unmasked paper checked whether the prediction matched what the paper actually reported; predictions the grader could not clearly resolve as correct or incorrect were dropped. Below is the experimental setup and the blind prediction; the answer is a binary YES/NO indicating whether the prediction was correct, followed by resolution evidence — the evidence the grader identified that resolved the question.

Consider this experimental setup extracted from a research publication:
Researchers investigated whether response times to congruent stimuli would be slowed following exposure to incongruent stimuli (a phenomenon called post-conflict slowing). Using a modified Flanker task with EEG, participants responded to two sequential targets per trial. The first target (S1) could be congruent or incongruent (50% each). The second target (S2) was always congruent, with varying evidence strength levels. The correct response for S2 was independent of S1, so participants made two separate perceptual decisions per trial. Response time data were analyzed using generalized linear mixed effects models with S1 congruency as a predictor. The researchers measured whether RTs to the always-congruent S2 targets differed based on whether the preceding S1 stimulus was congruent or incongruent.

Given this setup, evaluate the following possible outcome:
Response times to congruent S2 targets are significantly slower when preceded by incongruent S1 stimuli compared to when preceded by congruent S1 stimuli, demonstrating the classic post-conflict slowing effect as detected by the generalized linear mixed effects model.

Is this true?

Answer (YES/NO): NO